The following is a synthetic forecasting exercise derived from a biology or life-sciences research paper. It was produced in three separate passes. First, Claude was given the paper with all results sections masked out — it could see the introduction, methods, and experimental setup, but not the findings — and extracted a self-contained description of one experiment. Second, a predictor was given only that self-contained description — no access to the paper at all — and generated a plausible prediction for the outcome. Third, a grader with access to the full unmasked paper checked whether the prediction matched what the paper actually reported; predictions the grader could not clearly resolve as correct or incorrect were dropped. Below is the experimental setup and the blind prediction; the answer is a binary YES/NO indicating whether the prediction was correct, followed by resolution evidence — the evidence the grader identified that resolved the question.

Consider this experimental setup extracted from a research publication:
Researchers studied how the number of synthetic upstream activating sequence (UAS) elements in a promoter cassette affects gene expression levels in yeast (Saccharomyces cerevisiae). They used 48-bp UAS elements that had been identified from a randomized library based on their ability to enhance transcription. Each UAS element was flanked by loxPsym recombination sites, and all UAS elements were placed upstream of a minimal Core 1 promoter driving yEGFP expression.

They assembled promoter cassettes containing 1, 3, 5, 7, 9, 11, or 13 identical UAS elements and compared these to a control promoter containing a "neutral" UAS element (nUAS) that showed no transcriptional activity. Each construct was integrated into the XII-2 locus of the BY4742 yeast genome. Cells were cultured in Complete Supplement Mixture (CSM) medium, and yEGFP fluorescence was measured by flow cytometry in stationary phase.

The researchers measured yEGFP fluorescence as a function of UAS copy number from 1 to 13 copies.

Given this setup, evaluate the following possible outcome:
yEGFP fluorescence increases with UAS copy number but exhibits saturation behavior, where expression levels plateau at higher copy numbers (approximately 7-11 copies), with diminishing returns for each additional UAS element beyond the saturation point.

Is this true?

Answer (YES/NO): YES